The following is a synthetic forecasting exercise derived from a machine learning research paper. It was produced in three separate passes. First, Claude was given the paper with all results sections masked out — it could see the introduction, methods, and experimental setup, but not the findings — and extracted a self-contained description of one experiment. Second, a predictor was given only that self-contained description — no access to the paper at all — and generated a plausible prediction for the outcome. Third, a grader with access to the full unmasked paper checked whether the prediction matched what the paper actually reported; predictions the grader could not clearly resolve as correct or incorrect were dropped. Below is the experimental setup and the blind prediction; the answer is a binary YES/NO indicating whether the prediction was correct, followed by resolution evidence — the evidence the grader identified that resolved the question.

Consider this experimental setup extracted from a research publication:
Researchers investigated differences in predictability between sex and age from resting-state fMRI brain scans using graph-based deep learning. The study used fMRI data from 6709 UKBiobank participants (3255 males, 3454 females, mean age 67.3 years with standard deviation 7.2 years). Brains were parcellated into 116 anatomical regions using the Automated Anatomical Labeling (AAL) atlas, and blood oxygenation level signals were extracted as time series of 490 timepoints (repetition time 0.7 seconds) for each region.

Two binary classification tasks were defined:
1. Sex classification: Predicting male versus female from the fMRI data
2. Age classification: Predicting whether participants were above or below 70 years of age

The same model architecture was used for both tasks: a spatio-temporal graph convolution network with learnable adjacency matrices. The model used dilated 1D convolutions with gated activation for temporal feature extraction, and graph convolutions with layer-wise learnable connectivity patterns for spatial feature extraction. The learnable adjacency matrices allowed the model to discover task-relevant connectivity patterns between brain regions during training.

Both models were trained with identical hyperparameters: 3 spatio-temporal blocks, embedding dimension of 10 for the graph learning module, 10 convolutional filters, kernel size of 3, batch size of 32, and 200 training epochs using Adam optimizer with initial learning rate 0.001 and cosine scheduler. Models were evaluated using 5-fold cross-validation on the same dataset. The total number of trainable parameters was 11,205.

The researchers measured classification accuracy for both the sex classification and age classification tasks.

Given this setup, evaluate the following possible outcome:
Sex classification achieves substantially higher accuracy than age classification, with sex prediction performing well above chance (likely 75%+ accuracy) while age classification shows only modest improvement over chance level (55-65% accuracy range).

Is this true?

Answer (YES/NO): NO